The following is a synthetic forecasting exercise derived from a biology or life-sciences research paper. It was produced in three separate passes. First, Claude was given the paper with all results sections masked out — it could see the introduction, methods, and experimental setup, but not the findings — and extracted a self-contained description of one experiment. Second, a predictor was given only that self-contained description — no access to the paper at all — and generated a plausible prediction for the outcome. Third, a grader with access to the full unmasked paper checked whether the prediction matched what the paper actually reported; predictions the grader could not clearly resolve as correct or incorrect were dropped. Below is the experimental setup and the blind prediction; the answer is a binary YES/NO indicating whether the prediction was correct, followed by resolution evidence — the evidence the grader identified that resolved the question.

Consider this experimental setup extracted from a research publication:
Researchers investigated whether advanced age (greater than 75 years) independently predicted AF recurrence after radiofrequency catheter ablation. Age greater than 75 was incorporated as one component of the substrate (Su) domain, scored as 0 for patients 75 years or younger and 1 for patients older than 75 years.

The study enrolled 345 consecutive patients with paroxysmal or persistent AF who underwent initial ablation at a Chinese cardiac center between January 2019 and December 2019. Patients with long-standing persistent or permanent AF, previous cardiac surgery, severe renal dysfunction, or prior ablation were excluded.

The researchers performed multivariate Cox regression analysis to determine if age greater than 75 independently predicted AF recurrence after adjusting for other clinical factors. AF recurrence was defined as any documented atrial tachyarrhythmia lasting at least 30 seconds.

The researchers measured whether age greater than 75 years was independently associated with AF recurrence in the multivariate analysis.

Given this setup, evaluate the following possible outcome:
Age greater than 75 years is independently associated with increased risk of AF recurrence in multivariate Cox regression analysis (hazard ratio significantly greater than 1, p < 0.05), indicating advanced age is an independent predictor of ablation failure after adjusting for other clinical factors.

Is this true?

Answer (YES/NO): NO